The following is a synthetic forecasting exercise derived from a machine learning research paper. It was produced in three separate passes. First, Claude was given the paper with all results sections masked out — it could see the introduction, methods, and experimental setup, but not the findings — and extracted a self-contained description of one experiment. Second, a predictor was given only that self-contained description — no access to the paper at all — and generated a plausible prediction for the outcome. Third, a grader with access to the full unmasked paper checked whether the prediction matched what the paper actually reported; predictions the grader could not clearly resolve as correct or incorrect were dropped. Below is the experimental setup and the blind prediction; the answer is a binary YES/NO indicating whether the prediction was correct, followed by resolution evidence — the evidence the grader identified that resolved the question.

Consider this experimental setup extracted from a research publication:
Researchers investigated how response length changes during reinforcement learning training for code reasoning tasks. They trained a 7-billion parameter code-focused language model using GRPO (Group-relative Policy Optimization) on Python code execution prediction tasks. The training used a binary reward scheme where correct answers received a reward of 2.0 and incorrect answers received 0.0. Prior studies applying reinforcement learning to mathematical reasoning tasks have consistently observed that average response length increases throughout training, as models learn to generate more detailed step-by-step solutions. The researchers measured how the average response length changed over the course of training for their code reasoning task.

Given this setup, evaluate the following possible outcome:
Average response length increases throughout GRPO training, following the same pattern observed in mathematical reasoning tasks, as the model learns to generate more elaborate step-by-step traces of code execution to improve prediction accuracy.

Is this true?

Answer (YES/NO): NO